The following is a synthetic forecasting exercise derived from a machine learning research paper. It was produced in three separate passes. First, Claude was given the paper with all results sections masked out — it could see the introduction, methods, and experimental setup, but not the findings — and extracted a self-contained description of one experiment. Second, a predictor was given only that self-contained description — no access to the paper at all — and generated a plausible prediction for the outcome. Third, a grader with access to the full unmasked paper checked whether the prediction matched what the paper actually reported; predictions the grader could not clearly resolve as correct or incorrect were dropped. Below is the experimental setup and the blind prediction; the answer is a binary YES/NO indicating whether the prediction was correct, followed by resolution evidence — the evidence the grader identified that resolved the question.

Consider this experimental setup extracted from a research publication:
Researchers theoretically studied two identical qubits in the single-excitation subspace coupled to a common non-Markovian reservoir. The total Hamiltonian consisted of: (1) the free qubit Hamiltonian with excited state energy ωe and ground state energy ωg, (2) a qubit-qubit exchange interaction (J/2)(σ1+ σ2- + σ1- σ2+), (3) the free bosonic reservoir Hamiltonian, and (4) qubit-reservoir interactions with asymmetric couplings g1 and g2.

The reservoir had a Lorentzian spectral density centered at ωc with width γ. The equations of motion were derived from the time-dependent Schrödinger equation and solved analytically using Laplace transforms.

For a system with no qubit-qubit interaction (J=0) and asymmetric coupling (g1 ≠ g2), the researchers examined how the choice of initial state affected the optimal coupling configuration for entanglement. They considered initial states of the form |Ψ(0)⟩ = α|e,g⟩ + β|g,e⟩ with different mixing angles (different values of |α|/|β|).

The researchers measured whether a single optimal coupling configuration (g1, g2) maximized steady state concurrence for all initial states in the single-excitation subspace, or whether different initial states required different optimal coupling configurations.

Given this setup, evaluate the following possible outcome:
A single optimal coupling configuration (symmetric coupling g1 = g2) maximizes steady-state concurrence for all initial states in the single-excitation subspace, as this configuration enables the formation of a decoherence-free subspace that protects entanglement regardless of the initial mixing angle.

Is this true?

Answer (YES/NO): NO